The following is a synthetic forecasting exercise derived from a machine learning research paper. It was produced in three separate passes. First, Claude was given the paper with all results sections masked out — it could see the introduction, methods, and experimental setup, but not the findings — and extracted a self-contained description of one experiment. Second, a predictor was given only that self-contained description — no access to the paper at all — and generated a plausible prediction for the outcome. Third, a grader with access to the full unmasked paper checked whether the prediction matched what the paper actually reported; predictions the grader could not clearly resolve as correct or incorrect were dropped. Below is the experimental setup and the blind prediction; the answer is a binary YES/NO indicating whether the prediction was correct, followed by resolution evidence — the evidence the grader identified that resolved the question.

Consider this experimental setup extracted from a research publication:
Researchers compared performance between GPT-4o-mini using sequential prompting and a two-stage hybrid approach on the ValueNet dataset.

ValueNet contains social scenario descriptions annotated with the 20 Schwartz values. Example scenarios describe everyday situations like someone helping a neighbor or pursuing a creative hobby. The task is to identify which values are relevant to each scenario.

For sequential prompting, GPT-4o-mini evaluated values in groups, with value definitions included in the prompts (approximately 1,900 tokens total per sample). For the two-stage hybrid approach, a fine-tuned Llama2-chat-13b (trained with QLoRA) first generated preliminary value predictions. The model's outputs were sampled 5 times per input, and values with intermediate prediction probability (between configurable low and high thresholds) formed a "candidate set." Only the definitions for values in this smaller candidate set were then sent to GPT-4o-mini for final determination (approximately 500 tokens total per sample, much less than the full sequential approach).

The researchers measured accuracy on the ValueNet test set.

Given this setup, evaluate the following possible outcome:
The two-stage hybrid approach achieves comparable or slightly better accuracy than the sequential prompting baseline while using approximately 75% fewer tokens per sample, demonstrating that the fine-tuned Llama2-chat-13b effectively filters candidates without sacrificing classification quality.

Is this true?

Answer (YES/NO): YES